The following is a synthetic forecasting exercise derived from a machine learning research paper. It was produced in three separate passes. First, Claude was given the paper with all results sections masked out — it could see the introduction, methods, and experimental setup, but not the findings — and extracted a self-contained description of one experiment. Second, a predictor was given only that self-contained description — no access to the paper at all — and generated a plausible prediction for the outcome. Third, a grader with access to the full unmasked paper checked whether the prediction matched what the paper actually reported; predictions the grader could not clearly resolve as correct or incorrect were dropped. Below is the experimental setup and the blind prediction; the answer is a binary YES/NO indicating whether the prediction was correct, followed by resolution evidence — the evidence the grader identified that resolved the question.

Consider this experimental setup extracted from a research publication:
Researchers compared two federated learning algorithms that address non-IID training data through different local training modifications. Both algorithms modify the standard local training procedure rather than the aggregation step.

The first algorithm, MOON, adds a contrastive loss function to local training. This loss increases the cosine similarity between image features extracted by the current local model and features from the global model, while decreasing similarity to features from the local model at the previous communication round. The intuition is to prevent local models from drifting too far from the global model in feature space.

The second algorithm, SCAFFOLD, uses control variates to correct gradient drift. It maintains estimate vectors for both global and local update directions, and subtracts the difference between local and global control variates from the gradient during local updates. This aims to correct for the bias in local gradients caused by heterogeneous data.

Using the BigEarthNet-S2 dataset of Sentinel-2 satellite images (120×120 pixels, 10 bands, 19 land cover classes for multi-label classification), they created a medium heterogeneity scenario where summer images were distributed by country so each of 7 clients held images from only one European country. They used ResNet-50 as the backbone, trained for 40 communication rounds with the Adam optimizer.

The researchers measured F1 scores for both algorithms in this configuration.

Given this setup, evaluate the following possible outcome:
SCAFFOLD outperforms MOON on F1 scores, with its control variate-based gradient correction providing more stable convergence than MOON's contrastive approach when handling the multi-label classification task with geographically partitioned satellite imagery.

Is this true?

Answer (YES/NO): NO